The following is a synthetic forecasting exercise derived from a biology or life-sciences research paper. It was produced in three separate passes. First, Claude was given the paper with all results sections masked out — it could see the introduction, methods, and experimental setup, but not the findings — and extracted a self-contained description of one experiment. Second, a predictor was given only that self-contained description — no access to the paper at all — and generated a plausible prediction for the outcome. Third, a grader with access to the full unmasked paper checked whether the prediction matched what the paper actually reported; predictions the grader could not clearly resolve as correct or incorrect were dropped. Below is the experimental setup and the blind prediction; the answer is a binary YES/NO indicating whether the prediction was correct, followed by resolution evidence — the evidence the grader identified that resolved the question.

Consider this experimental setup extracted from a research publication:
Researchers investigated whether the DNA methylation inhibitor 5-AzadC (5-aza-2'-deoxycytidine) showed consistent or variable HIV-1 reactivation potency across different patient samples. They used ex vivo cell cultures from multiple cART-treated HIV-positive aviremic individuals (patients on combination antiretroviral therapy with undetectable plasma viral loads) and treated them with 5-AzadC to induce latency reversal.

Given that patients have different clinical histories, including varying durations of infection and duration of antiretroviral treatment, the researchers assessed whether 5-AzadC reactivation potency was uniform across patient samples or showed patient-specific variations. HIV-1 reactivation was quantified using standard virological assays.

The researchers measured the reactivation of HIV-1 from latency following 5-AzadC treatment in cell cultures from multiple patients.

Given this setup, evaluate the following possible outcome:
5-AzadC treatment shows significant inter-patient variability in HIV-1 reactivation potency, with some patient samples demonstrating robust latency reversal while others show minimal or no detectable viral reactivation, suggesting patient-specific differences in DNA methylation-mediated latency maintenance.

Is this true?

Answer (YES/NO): YES